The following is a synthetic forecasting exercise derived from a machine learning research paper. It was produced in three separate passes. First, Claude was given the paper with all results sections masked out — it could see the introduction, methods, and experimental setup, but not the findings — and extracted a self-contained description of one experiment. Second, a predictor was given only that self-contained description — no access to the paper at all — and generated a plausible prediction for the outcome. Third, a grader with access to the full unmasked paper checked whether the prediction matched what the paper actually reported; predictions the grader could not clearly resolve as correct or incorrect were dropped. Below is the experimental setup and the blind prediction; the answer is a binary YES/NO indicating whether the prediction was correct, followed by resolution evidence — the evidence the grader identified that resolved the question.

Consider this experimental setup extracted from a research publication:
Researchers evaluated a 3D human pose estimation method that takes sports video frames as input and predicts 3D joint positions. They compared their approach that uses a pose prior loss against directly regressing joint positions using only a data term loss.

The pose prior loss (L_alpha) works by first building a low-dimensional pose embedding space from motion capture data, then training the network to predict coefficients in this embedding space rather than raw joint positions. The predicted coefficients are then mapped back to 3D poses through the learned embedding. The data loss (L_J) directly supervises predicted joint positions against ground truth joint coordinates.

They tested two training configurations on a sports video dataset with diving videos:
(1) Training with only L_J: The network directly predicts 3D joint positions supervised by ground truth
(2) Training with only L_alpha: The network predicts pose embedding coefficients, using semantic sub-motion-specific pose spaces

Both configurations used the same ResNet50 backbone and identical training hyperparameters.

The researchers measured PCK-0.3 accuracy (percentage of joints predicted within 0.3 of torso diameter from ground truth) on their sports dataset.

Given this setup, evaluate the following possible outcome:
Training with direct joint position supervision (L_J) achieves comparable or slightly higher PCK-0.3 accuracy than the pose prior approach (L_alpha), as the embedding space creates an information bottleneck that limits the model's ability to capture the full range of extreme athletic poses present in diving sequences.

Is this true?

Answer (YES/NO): NO